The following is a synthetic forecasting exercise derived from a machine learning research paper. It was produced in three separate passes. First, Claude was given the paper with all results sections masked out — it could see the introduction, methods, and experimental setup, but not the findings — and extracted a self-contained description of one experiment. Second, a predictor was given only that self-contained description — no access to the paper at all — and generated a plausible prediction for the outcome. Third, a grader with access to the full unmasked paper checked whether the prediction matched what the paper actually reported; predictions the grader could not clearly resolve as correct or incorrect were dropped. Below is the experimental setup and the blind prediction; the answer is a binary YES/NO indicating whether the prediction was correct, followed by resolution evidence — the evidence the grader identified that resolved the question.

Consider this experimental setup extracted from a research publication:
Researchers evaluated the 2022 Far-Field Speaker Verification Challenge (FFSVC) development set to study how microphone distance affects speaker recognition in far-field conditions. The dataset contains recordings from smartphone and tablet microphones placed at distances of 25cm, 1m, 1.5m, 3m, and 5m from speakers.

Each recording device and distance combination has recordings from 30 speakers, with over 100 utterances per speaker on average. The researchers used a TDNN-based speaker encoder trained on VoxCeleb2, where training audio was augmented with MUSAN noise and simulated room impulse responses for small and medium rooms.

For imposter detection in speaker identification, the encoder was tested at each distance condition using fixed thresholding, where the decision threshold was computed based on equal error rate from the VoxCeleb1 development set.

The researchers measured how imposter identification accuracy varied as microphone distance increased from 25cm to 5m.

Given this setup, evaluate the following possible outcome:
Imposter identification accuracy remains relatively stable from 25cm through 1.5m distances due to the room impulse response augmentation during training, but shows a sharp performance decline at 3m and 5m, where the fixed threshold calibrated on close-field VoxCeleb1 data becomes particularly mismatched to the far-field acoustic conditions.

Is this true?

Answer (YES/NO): NO